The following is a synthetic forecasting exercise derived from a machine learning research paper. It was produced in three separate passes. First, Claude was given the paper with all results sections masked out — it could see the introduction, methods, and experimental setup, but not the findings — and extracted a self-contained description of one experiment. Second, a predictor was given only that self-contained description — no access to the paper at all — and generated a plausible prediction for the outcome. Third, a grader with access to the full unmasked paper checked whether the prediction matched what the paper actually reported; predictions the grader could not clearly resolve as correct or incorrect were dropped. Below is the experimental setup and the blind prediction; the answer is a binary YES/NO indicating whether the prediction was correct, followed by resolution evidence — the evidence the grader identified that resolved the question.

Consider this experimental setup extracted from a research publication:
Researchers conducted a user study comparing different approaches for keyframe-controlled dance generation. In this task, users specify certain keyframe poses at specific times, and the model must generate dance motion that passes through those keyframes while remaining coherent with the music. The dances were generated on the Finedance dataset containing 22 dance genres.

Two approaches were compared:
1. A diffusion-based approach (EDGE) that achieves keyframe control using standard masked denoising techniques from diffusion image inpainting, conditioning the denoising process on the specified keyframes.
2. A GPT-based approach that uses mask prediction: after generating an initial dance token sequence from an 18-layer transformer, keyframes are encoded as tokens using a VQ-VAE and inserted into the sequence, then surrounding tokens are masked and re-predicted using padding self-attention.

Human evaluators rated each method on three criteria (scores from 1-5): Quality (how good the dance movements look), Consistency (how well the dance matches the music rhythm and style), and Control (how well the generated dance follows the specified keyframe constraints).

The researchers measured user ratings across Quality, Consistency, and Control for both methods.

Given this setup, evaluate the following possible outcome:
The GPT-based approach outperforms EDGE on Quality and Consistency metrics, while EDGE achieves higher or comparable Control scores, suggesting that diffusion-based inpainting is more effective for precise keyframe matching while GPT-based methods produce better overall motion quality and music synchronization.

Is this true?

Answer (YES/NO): NO